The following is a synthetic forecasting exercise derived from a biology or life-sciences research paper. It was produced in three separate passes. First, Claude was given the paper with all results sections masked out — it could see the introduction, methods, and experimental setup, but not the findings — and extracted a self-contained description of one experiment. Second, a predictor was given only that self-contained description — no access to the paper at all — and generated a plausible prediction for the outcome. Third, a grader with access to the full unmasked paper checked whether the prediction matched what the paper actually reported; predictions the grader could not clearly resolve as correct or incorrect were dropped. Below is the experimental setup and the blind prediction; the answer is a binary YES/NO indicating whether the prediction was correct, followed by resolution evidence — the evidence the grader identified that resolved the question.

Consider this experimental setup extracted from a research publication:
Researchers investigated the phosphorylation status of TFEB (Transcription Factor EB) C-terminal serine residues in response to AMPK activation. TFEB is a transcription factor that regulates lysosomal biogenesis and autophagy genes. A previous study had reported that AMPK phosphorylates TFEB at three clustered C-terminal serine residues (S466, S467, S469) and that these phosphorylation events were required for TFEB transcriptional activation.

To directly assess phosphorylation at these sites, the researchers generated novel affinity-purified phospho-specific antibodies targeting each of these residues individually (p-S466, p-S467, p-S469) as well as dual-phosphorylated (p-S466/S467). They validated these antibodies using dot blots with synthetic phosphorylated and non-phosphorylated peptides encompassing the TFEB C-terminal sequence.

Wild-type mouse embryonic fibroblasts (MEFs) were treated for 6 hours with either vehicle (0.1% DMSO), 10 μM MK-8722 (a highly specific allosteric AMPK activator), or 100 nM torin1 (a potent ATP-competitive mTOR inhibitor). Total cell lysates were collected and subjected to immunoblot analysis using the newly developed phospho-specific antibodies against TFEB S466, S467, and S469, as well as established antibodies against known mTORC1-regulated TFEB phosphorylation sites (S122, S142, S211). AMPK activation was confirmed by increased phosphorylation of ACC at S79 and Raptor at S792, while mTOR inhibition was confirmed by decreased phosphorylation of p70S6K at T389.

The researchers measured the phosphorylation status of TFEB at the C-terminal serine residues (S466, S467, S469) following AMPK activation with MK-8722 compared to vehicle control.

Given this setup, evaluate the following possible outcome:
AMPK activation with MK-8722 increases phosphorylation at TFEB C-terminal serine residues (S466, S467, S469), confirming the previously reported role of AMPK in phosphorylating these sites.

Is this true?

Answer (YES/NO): NO